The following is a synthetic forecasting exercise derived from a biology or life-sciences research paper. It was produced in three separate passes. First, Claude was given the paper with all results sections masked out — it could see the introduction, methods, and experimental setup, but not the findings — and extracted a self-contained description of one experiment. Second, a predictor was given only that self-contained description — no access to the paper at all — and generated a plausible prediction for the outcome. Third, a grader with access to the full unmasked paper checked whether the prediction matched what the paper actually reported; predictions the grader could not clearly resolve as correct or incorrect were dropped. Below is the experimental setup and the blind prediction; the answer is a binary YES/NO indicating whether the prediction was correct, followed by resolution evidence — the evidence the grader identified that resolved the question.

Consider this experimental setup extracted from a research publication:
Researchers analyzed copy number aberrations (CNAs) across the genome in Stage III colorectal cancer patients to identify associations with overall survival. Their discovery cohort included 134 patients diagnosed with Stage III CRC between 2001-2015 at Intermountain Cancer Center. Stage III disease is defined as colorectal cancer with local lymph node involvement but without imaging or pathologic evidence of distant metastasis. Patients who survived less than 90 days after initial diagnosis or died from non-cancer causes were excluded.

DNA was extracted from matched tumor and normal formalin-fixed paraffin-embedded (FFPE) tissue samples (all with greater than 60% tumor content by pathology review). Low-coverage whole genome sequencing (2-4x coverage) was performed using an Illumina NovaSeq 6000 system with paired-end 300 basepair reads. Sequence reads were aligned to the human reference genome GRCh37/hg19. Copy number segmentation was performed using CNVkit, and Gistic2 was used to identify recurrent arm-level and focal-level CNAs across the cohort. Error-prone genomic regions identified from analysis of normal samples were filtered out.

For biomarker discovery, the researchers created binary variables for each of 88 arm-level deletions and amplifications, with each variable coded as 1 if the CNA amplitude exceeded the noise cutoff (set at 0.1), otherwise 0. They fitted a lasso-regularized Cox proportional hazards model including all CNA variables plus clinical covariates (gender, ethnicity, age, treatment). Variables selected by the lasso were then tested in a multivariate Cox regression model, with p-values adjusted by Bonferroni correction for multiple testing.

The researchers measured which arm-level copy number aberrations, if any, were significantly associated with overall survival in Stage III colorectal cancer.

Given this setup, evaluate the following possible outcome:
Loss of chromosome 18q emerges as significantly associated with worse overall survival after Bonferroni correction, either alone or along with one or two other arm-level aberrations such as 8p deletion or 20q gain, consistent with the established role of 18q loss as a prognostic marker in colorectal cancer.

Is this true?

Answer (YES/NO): NO